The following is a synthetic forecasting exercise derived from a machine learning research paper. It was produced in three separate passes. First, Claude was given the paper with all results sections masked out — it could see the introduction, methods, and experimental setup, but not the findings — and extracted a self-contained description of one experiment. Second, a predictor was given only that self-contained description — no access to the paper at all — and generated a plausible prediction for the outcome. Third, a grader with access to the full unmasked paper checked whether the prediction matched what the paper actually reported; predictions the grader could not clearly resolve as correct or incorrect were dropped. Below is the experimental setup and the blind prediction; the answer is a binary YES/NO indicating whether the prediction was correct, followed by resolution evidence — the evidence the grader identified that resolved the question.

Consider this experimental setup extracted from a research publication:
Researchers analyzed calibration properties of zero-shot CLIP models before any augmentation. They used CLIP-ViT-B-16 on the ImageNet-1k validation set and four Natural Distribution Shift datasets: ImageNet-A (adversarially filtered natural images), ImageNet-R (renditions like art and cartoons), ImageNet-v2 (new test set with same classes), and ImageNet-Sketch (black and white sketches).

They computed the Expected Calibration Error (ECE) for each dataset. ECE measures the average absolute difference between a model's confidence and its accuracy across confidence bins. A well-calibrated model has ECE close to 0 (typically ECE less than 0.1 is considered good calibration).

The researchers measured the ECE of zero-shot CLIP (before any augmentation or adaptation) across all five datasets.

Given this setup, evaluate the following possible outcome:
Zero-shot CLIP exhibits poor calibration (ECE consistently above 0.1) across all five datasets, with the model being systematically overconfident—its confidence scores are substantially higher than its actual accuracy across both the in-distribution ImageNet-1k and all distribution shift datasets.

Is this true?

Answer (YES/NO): NO